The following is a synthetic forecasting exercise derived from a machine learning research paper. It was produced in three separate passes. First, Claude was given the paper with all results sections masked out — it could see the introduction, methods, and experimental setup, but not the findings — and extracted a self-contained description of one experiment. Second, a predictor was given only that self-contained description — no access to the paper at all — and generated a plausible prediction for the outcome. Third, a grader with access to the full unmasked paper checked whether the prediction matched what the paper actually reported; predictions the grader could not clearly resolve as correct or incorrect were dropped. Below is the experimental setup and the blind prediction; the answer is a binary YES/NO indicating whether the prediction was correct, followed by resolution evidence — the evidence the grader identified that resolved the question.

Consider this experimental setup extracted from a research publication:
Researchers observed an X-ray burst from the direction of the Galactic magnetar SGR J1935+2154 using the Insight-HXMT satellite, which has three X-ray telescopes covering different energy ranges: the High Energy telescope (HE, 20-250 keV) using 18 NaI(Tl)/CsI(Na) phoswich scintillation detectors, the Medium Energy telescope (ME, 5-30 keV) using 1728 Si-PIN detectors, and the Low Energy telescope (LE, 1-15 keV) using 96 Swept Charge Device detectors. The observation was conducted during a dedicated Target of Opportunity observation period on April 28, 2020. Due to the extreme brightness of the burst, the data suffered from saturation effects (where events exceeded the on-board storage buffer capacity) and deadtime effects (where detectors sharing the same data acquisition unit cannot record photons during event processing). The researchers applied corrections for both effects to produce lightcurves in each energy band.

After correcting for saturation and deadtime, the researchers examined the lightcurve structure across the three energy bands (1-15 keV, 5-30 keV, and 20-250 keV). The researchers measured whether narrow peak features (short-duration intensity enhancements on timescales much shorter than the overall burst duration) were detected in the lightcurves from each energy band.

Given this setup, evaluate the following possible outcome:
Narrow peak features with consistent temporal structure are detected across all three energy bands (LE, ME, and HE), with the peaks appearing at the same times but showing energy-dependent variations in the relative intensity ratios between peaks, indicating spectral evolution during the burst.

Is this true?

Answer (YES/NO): NO